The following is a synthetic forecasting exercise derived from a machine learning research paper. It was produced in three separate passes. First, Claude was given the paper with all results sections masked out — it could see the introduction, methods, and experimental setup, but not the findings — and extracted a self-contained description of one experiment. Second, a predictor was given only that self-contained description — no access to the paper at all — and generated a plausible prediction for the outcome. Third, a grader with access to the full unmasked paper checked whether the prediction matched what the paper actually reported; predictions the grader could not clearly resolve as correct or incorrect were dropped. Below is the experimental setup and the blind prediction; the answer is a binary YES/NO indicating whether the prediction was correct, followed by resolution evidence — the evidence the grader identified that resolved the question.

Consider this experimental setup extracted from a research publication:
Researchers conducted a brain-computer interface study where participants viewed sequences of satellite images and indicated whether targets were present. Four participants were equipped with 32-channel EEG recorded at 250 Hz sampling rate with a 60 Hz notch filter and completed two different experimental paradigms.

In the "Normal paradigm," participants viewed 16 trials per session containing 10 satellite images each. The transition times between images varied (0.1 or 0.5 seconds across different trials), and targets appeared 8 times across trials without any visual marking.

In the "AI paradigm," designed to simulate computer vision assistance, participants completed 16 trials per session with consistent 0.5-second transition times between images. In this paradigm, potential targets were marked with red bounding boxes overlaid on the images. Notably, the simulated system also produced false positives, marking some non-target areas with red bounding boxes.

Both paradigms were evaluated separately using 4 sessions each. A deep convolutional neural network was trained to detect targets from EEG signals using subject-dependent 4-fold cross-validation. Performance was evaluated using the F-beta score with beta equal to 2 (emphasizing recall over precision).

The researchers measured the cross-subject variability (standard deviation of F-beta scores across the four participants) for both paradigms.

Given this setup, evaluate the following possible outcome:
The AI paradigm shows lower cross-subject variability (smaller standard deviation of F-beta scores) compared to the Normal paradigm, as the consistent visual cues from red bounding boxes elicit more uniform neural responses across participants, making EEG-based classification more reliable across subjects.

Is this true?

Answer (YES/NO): NO